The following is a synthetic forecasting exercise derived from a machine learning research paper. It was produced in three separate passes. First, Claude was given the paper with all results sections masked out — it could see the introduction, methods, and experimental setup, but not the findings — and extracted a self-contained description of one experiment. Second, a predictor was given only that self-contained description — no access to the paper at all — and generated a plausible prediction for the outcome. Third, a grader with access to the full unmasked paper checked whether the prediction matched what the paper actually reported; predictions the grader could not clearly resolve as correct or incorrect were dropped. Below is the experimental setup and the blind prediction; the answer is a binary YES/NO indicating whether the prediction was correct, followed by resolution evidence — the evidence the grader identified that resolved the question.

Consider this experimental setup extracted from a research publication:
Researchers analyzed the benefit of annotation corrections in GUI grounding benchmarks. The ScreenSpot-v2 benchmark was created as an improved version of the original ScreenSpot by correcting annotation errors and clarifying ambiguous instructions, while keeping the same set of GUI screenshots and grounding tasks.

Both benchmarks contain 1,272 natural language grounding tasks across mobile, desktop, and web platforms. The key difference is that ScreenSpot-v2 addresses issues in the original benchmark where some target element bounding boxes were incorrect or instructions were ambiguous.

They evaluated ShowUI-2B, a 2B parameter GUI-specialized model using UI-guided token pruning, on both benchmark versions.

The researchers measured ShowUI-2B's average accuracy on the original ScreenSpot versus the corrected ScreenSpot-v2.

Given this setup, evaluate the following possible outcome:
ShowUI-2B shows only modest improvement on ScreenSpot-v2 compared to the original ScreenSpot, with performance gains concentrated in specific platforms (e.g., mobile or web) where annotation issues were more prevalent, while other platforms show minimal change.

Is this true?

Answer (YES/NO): NO